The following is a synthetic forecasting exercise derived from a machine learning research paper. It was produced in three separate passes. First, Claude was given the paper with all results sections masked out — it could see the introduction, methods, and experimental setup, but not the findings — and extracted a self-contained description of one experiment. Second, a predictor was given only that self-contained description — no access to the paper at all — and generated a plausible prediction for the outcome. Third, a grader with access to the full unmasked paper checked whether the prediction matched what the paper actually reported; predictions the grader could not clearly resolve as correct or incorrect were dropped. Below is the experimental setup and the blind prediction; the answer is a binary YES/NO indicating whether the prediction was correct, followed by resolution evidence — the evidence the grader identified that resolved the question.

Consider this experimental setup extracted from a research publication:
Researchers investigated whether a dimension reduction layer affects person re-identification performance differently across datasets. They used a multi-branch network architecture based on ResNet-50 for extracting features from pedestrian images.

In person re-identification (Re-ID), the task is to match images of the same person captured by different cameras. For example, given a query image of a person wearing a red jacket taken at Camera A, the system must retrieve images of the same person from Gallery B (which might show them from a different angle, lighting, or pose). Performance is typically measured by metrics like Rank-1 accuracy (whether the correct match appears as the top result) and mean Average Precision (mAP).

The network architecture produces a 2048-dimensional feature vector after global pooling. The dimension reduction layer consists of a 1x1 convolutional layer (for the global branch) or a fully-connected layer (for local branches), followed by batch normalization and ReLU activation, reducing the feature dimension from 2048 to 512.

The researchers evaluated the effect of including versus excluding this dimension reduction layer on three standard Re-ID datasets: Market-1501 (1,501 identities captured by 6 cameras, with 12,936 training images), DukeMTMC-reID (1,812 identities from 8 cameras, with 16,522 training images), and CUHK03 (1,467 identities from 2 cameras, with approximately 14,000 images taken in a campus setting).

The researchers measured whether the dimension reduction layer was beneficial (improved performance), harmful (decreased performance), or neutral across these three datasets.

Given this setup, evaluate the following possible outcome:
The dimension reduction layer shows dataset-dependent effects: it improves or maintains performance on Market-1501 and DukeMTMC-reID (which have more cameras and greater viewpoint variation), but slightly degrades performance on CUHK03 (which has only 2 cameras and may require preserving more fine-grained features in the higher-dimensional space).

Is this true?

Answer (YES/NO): NO